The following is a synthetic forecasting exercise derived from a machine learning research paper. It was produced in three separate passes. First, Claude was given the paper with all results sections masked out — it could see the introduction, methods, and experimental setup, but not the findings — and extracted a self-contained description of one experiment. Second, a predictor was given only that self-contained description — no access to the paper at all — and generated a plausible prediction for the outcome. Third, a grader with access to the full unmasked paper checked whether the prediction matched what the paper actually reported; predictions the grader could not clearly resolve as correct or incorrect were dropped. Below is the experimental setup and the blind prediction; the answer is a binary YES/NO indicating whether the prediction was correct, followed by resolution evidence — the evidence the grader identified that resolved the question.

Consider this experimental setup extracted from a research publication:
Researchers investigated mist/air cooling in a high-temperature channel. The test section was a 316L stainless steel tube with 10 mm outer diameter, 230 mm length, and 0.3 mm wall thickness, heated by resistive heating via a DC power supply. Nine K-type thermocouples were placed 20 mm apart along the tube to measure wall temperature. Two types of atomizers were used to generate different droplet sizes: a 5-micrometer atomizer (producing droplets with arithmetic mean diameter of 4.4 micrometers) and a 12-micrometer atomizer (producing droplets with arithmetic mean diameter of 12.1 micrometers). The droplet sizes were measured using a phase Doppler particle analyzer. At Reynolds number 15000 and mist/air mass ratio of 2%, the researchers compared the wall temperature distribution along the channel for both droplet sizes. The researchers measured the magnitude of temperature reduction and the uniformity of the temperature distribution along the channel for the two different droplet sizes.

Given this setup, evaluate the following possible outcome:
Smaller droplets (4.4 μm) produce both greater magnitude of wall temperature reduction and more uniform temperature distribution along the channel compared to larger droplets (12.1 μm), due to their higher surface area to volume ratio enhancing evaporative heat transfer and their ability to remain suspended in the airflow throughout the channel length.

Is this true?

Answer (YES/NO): NO